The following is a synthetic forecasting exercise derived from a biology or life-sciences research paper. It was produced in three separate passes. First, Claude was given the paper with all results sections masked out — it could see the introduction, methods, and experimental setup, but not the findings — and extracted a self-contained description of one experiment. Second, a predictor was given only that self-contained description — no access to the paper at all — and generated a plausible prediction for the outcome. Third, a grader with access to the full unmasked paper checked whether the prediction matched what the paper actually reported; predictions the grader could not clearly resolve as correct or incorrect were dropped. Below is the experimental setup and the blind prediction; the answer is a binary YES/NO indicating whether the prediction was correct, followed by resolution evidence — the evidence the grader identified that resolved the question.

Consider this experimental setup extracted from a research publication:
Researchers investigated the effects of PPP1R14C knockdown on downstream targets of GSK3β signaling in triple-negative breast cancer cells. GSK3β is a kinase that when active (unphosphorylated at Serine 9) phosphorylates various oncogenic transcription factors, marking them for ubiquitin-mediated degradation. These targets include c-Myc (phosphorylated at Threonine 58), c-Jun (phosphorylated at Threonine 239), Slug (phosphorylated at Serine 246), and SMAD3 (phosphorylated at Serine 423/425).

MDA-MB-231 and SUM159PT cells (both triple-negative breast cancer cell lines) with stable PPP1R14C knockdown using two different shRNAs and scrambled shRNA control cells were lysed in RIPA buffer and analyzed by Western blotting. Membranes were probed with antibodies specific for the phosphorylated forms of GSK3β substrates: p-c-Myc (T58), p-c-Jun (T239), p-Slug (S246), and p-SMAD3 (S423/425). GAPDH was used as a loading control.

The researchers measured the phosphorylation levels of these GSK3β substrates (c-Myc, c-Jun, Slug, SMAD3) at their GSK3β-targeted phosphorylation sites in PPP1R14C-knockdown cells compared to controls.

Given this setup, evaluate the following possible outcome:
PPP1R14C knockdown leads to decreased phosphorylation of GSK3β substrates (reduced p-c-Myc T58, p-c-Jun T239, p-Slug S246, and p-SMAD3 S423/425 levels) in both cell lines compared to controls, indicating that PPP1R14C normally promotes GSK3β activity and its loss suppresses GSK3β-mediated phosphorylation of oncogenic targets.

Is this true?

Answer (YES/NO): NO